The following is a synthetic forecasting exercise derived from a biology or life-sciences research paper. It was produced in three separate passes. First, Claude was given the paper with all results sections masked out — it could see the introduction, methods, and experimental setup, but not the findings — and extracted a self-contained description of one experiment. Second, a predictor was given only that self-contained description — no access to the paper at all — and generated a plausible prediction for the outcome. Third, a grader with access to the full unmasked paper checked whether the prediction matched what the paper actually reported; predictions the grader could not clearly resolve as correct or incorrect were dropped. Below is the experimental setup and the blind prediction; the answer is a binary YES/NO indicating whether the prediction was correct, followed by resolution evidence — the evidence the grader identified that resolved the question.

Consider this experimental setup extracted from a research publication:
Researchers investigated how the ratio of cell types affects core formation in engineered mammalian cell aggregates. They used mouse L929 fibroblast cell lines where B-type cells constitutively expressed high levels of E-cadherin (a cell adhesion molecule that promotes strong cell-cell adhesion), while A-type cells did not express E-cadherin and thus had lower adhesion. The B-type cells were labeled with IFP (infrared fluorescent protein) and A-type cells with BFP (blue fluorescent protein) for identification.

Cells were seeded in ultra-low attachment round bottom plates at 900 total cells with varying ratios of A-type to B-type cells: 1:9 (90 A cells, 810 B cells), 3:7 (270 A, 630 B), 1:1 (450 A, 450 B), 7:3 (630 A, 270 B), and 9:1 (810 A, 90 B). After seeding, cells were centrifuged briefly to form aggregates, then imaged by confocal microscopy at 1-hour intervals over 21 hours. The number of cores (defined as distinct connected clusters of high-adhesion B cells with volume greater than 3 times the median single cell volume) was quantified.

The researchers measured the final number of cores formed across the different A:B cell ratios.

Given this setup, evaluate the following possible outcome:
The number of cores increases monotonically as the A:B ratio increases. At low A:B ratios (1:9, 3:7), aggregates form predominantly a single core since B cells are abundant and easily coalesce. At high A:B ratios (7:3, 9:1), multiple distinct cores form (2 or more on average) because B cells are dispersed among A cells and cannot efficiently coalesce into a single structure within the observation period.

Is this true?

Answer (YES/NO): NO